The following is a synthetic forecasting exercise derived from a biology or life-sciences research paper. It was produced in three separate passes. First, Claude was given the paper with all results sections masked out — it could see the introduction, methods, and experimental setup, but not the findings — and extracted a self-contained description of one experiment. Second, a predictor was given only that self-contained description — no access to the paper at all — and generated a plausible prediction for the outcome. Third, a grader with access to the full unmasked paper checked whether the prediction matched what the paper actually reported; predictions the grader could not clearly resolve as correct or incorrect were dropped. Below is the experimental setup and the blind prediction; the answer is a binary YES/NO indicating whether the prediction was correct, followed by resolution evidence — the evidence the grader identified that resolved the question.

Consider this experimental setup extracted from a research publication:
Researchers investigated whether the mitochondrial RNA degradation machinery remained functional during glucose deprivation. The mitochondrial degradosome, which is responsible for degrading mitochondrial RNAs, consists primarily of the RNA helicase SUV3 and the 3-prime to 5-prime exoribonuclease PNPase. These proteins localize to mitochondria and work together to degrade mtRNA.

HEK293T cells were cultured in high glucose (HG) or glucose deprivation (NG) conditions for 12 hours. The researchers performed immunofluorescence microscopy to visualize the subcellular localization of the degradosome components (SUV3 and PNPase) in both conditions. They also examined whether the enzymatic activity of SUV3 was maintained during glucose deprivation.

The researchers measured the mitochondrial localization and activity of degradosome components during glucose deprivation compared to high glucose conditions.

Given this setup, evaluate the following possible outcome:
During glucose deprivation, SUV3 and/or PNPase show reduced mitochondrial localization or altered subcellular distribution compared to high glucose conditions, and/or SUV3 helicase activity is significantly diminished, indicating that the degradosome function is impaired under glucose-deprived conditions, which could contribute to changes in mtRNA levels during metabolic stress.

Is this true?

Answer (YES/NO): NO